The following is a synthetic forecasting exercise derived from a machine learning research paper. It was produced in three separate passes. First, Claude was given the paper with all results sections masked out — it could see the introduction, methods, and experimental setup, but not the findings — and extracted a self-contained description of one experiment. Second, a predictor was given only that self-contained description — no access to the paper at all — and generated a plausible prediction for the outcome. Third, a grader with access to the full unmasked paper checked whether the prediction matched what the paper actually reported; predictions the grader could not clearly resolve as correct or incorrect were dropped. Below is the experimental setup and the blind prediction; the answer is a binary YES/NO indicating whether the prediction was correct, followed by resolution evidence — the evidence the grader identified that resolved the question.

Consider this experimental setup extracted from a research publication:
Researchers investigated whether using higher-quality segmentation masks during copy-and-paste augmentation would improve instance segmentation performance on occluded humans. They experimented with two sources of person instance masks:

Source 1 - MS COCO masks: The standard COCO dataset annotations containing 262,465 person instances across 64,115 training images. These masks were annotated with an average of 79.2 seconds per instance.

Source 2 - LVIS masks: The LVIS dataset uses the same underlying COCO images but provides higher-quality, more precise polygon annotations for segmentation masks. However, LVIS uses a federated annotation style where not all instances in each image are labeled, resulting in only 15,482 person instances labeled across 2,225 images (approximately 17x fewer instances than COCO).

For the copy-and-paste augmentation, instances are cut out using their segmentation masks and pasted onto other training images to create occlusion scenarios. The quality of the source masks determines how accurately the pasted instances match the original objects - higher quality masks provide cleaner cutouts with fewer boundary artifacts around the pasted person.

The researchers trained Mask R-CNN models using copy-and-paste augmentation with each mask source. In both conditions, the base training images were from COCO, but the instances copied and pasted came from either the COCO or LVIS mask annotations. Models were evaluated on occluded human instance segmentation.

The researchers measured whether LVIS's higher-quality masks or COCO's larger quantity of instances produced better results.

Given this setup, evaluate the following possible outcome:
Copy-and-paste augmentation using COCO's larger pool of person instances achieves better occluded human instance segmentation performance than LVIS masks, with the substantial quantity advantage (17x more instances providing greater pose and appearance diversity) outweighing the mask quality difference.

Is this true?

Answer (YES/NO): YES